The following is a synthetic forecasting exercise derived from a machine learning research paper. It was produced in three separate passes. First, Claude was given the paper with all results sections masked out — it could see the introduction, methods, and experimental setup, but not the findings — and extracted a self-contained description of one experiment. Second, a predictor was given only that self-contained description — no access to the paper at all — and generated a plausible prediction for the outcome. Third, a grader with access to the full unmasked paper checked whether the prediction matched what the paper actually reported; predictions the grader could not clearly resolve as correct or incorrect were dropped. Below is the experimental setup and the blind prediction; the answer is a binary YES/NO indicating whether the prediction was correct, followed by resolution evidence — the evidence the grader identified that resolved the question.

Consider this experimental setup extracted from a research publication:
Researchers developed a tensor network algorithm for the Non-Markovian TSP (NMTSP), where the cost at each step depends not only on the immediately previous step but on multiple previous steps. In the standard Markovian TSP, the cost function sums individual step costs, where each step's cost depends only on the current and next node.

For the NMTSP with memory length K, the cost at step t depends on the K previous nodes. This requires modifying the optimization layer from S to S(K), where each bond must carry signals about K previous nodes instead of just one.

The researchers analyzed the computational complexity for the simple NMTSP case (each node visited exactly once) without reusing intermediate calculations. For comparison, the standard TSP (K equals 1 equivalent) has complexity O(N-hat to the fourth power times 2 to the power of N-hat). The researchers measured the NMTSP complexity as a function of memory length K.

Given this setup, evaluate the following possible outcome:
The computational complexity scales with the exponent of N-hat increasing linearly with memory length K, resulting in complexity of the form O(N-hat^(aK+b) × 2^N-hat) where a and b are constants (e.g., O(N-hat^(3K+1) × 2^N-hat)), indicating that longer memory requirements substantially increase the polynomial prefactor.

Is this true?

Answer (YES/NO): YES